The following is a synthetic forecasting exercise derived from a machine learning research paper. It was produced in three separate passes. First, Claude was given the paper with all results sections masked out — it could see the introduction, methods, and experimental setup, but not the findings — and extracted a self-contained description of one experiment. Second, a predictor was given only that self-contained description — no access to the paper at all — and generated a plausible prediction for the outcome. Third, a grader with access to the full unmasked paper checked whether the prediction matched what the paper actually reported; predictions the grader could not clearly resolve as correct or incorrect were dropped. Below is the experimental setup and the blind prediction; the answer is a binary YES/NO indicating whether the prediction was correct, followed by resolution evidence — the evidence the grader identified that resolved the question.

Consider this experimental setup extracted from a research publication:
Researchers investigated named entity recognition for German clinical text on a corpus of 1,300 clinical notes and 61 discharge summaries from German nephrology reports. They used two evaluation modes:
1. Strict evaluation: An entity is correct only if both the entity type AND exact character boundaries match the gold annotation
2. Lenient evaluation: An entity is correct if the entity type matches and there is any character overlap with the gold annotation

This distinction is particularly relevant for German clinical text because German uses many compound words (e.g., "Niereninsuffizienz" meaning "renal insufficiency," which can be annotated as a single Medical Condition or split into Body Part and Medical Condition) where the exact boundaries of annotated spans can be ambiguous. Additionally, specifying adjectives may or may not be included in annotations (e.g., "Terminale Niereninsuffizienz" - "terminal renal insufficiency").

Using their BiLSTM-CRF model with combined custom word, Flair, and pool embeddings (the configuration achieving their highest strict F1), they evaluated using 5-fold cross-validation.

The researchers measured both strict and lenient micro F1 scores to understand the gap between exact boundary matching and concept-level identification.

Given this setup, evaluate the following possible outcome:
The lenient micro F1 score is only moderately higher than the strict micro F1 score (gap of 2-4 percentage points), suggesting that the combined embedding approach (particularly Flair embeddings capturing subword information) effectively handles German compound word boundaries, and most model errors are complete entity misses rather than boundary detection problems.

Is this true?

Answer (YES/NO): NO